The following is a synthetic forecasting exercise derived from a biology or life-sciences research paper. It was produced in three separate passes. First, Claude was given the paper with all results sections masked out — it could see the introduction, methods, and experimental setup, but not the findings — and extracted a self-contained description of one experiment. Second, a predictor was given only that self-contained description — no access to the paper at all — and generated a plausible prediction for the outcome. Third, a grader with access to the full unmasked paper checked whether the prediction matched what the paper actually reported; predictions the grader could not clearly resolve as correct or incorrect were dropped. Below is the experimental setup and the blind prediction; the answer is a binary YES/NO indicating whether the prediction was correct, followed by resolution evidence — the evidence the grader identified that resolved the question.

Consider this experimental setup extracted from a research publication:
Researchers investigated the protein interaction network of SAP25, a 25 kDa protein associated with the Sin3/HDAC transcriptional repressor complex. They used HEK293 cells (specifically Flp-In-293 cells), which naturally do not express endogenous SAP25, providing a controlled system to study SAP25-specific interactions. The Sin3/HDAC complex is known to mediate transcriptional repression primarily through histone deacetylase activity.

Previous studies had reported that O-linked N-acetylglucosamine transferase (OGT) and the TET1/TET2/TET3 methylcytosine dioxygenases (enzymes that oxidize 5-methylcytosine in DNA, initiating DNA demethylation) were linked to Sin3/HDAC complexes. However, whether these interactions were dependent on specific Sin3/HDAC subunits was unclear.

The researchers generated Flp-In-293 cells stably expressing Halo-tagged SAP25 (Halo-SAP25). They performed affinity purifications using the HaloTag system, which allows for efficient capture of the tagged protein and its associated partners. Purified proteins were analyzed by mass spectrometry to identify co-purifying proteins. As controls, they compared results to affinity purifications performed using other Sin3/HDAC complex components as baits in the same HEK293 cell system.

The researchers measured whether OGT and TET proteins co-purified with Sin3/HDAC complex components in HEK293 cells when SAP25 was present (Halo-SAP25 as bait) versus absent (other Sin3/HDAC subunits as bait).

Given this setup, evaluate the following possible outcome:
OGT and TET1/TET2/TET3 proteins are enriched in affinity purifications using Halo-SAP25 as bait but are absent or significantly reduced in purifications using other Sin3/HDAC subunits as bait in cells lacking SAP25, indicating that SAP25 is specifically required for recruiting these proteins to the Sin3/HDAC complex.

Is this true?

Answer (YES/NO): NO